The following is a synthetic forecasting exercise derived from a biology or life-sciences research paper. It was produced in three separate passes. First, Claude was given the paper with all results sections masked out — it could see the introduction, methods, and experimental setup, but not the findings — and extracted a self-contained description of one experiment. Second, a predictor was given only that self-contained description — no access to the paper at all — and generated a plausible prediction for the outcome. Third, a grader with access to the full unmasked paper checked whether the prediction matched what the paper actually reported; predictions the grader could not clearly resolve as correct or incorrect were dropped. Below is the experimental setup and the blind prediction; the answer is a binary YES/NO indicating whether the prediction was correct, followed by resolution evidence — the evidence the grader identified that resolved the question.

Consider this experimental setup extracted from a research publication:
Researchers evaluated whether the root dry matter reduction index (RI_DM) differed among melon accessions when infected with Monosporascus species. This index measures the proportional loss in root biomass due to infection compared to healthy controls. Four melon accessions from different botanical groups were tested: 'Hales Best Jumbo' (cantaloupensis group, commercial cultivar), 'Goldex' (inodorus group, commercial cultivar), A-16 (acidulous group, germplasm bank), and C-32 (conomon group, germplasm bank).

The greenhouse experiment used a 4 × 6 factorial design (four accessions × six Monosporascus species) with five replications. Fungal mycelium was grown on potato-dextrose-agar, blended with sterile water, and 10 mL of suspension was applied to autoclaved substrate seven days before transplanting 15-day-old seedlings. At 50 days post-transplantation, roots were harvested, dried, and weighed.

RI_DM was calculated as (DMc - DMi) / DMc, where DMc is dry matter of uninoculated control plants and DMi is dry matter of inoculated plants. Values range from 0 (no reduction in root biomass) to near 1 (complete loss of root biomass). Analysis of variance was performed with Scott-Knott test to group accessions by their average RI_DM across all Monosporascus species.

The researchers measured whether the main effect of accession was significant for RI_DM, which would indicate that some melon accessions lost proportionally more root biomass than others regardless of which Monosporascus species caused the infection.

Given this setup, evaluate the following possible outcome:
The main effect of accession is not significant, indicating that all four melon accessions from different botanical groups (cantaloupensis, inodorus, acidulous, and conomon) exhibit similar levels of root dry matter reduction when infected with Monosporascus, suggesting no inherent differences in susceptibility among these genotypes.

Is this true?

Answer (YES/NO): YES